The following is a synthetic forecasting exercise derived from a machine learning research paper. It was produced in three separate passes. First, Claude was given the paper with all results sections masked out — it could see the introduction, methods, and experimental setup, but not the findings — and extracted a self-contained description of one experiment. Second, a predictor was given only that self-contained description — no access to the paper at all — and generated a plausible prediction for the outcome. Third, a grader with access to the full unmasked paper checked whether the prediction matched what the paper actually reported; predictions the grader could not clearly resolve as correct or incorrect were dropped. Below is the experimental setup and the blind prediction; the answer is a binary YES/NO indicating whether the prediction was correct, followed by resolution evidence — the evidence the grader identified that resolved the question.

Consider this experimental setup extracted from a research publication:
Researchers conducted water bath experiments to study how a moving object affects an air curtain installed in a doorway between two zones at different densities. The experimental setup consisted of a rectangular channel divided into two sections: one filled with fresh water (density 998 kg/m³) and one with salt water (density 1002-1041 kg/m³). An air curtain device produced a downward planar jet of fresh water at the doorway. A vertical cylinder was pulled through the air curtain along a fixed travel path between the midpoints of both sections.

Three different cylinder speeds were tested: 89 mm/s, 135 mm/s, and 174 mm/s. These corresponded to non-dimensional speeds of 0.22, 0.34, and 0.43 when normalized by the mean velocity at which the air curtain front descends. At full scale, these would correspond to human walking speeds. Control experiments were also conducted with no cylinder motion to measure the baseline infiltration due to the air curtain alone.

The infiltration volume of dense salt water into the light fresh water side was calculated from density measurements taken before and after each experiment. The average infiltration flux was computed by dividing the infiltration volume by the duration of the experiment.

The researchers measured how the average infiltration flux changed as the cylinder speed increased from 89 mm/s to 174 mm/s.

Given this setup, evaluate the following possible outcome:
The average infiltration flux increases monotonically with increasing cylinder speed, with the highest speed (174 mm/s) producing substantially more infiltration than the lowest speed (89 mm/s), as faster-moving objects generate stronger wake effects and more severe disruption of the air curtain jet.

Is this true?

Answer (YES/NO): YES